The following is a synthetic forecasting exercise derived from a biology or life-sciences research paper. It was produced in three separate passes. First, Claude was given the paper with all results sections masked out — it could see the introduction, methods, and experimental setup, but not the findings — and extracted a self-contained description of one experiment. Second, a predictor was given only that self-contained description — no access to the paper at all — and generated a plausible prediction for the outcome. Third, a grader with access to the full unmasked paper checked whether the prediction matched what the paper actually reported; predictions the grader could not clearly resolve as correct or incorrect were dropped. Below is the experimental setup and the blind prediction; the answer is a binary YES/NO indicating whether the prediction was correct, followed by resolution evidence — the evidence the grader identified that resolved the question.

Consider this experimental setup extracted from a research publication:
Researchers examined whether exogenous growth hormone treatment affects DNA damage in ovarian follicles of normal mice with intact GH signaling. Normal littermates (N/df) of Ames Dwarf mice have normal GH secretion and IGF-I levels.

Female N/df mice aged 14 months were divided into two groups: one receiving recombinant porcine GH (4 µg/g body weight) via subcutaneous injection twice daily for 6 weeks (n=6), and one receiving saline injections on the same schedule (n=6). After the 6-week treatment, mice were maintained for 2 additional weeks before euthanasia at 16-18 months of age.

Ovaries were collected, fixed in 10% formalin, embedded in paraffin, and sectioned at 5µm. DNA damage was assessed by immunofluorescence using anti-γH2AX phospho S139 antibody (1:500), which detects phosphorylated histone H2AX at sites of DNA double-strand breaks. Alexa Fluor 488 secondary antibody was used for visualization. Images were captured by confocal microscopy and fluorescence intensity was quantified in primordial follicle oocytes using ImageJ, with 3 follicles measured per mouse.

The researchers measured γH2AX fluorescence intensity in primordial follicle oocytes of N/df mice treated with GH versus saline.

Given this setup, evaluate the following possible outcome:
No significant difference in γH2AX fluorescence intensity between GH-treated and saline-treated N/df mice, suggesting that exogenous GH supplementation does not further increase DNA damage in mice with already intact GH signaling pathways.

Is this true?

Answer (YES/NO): NO